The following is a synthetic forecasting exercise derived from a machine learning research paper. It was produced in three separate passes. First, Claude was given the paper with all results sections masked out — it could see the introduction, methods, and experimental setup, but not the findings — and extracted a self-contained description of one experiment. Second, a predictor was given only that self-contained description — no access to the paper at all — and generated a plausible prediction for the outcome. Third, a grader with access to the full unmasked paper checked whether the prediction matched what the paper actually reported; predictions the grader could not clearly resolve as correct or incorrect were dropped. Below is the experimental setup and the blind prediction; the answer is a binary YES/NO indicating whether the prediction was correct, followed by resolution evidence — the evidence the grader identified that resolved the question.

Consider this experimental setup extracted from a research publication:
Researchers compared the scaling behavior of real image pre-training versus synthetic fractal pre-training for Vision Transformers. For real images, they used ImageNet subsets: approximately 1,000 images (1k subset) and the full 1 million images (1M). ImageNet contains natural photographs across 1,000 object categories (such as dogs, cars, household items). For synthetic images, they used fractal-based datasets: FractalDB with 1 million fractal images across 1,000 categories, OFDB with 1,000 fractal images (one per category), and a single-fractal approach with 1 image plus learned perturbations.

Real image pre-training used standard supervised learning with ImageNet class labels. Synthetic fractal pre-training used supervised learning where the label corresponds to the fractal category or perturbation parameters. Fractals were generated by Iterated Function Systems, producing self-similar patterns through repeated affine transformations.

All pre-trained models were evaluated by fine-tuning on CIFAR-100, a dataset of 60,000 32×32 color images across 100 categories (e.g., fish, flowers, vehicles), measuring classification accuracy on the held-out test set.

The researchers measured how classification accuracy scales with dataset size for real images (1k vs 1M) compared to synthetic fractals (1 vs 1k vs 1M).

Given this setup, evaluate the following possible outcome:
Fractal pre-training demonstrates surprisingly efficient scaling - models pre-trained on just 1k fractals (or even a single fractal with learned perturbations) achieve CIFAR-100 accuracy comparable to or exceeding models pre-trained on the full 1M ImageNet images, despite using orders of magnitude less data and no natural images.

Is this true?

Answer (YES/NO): NO